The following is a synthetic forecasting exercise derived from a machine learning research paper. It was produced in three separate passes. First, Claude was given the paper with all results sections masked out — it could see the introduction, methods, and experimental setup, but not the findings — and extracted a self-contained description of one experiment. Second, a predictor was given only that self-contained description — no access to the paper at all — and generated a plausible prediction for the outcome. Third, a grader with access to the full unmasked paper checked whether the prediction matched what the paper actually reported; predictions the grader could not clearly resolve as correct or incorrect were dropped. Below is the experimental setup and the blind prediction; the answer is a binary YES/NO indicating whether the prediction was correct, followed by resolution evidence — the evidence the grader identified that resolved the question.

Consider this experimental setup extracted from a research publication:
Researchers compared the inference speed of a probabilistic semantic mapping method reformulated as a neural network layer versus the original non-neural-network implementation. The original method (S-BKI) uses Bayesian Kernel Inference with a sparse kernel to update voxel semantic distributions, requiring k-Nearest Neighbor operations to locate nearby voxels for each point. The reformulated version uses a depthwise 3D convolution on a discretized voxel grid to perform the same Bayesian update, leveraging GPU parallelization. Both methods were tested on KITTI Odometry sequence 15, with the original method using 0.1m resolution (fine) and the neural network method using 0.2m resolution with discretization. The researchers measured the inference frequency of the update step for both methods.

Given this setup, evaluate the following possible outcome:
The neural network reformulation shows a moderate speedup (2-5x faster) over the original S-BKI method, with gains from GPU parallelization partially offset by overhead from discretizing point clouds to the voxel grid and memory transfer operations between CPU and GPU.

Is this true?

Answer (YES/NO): NO